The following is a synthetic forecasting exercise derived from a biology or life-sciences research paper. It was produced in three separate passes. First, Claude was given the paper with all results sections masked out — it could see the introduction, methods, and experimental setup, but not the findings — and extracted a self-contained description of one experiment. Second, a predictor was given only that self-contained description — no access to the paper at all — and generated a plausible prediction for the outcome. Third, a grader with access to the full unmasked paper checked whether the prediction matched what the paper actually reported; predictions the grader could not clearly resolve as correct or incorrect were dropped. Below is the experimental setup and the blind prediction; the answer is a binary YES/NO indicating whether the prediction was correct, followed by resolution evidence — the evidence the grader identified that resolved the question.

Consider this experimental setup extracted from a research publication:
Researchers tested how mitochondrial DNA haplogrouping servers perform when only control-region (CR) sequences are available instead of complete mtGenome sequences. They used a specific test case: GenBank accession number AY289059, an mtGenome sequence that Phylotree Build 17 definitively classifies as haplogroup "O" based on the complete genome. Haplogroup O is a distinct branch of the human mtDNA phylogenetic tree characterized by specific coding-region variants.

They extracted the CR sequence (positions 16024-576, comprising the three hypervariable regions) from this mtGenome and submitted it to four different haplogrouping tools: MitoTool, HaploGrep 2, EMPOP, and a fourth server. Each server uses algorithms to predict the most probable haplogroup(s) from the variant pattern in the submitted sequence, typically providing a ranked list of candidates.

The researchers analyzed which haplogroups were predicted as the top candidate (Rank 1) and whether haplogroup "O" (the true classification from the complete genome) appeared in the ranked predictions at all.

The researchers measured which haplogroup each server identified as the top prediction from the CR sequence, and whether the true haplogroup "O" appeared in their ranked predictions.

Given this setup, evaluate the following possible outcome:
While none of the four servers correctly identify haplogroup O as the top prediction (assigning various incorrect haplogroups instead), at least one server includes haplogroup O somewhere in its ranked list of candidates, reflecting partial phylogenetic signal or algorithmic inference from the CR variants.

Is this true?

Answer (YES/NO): YES